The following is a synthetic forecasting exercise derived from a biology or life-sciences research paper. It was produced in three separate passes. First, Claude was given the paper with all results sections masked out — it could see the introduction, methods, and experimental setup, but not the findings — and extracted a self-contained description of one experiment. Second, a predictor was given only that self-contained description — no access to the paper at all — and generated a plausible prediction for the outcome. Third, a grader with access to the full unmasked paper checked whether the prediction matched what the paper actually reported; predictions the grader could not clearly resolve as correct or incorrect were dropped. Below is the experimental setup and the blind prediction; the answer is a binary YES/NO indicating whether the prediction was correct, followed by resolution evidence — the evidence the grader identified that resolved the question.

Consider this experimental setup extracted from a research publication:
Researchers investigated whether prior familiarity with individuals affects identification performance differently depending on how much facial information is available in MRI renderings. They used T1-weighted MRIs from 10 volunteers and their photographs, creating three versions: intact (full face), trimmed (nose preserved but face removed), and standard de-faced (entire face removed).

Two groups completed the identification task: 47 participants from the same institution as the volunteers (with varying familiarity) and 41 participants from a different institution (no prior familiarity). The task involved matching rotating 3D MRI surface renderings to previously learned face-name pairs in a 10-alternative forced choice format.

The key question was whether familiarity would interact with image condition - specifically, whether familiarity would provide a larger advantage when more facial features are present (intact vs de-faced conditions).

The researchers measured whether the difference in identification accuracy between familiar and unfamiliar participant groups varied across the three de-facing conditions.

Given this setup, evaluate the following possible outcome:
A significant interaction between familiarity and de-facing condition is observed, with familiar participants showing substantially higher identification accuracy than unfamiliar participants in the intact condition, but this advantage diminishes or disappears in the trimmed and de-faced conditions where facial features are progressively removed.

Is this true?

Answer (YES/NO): NO